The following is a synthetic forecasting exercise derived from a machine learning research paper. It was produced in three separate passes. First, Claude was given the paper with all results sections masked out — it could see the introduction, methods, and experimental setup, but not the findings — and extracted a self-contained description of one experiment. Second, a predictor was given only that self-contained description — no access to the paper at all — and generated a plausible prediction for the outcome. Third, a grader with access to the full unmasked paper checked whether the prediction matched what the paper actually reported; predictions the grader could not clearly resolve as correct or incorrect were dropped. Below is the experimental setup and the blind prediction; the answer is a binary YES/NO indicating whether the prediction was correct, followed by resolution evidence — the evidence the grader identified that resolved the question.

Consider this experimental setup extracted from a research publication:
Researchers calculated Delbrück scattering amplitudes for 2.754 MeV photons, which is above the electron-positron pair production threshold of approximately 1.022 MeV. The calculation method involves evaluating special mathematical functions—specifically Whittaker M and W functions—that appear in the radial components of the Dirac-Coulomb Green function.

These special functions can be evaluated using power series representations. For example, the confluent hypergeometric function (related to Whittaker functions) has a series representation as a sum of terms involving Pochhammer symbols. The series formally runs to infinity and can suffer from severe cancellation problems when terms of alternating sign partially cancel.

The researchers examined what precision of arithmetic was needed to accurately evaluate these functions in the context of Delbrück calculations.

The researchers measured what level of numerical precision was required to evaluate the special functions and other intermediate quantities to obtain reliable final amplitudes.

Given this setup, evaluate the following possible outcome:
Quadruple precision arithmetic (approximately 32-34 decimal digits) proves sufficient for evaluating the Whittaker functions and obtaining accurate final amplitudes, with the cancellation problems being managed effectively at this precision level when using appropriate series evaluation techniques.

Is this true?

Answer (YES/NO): NO